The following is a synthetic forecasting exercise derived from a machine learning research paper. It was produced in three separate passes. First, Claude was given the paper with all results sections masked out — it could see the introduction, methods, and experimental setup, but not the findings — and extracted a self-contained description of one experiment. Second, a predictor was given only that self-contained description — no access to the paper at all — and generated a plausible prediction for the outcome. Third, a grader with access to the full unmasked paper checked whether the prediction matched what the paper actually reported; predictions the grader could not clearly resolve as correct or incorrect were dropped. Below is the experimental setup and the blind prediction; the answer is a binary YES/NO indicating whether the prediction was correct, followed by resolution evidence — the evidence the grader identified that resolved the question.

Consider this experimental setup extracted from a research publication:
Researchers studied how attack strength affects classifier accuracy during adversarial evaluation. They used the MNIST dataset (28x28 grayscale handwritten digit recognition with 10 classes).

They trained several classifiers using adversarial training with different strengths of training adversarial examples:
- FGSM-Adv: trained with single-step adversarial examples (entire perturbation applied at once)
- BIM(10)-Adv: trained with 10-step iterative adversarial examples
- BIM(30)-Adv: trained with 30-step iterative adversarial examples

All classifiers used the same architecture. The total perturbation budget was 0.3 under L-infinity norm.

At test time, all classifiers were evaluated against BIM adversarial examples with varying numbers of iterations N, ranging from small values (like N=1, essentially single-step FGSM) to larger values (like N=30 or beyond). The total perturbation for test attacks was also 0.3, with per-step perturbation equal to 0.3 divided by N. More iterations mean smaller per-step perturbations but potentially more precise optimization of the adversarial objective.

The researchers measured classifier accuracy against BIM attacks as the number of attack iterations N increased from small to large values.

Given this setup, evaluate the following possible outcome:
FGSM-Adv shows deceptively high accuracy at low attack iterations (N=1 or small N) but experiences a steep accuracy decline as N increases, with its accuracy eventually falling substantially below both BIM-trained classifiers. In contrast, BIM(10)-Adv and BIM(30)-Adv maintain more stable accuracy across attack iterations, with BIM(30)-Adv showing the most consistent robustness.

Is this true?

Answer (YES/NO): NO